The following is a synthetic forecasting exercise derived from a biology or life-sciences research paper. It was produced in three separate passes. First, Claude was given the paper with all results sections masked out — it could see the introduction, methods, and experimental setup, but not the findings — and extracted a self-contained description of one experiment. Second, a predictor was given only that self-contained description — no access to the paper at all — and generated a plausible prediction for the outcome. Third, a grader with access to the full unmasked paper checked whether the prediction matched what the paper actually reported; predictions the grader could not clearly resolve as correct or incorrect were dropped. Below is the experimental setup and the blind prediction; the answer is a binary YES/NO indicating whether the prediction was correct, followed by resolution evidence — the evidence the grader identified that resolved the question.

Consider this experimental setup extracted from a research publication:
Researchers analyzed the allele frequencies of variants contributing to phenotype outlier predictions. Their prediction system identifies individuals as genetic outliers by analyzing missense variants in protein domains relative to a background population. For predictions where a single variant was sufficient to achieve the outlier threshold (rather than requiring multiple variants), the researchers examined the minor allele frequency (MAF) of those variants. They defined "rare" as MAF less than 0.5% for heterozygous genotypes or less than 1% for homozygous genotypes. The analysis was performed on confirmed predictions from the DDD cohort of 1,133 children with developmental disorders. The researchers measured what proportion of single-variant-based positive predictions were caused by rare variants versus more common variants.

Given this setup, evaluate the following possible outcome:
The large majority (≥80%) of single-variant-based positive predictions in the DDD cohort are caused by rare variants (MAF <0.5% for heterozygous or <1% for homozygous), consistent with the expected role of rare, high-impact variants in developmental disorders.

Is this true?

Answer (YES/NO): YES